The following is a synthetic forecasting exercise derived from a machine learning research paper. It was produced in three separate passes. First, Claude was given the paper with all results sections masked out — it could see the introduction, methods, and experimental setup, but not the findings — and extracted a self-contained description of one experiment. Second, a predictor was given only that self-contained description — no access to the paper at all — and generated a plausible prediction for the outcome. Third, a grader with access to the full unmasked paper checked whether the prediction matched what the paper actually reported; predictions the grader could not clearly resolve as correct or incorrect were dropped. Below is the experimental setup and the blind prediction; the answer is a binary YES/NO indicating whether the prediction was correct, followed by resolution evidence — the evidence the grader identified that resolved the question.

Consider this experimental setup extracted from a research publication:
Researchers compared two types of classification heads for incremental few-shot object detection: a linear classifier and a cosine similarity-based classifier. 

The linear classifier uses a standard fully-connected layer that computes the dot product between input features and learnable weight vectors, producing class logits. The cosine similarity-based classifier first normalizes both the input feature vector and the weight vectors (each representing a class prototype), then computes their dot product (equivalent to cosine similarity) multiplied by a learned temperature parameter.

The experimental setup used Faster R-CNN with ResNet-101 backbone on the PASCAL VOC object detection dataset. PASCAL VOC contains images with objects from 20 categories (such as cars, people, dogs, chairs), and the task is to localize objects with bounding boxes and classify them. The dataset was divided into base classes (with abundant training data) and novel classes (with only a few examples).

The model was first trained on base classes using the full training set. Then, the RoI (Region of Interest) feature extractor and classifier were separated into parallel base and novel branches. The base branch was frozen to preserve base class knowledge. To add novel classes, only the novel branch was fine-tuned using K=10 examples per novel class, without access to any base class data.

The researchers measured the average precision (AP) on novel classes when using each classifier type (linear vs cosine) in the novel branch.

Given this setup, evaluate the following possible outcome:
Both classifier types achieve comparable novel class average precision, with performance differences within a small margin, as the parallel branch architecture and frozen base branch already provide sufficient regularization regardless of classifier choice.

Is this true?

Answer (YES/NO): NO